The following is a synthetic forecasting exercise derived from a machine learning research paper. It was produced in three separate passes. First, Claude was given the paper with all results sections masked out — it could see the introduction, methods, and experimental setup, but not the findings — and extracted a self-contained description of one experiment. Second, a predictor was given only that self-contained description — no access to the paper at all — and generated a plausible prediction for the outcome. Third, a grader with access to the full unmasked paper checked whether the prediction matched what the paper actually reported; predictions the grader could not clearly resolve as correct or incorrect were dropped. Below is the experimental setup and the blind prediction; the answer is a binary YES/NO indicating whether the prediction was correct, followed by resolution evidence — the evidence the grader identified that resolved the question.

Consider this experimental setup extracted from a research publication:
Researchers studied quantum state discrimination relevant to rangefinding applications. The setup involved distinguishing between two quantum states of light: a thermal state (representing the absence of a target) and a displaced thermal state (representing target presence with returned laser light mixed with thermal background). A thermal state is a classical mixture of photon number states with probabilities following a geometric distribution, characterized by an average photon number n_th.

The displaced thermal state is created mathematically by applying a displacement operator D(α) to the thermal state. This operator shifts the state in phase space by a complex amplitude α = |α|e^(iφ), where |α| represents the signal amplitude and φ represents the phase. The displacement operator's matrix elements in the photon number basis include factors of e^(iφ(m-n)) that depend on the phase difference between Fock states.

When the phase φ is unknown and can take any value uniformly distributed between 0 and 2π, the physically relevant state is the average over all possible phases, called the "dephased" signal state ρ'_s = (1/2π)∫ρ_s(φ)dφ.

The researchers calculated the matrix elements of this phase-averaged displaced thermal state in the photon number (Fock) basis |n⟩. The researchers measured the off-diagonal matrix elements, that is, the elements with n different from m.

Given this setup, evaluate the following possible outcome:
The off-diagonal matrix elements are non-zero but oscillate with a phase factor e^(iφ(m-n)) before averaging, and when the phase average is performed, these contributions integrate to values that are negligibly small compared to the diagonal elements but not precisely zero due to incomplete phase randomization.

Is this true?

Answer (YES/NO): NO